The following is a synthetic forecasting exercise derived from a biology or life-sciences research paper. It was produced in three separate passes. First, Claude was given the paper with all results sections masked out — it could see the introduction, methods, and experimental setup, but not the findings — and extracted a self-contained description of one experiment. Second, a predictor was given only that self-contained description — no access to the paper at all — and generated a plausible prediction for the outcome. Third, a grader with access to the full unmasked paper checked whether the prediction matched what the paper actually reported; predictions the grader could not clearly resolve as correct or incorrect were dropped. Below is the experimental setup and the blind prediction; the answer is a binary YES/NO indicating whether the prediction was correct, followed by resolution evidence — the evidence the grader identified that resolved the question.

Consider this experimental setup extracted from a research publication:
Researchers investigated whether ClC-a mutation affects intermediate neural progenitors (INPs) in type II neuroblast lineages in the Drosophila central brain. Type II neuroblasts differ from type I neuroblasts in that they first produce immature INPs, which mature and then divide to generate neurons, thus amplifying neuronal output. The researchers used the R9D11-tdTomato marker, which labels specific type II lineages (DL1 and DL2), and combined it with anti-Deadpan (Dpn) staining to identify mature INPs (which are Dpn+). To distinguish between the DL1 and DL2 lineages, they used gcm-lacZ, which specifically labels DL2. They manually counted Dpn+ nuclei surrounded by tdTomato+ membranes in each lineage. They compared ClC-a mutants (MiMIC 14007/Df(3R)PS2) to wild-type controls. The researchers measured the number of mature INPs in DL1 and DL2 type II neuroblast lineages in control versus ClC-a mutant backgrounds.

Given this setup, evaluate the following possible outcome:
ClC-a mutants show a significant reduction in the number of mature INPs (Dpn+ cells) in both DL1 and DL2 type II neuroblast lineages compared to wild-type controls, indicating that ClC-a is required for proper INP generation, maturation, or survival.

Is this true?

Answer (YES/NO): NO